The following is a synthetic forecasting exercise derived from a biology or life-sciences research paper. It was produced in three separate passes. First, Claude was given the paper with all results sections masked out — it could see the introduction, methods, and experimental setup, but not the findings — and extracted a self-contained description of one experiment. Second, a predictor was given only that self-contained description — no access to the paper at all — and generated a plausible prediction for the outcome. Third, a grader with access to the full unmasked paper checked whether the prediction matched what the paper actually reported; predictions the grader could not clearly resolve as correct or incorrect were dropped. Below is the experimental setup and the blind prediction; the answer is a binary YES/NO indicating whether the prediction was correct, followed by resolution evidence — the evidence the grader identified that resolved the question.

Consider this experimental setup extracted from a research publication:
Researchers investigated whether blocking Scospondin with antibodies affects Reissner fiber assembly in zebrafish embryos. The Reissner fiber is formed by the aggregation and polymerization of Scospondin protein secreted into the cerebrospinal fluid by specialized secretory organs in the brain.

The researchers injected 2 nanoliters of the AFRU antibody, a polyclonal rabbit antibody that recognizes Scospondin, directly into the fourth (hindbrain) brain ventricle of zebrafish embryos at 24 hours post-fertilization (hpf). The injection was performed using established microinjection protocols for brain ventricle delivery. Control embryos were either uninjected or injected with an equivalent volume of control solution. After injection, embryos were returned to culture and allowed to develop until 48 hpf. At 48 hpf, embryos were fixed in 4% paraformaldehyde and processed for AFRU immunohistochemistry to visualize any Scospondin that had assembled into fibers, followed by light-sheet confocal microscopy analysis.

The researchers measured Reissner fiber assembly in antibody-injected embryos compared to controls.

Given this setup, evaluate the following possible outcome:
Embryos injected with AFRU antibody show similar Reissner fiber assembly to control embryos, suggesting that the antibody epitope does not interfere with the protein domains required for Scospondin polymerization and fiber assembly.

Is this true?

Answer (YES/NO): NO